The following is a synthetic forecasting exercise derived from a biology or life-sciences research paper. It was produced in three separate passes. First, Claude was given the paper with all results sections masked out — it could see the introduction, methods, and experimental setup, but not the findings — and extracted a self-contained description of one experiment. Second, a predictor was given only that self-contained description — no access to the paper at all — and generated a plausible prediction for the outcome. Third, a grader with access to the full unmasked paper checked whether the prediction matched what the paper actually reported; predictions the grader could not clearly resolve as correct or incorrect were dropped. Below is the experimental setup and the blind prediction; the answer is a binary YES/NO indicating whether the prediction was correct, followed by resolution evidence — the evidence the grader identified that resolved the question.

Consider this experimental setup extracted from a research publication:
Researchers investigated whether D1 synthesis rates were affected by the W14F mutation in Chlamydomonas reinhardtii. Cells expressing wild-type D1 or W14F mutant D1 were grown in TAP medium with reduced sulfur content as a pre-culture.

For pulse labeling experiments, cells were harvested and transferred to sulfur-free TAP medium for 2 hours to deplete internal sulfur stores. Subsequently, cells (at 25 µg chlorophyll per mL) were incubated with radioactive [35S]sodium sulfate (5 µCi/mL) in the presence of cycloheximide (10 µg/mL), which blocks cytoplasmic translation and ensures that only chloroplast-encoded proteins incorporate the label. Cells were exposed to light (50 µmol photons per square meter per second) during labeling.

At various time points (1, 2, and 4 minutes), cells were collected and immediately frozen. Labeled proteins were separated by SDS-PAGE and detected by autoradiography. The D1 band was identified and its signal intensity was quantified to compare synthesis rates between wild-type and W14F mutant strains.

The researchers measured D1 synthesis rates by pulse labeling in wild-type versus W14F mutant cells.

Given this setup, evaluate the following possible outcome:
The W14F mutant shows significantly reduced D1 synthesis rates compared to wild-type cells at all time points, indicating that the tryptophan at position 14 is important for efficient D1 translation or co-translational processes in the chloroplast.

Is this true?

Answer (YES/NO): NO